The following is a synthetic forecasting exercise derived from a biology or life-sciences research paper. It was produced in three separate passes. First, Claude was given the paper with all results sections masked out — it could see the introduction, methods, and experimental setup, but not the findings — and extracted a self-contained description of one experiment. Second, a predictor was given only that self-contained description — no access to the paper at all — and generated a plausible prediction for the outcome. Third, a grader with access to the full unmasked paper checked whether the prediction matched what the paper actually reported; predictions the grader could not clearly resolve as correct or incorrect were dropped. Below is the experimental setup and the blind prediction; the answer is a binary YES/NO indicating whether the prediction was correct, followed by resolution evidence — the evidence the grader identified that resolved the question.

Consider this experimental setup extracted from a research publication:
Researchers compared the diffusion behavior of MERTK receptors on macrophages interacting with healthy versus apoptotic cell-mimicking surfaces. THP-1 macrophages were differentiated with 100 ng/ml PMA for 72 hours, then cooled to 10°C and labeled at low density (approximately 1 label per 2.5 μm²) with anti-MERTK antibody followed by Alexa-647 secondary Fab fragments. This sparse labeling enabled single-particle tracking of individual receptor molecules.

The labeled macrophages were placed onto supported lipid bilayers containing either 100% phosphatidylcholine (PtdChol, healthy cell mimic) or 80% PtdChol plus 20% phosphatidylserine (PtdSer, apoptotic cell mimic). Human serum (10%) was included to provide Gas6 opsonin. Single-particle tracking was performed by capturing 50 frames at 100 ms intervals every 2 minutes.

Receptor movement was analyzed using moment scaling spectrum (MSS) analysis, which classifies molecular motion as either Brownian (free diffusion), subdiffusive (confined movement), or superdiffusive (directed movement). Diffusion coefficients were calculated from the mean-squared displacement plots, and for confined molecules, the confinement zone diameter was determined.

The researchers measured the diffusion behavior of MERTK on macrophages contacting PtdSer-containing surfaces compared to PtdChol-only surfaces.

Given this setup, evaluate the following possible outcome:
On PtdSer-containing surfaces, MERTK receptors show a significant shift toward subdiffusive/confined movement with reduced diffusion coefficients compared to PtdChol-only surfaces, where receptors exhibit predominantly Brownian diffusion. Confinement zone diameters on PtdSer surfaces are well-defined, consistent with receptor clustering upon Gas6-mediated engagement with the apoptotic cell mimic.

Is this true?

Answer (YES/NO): NO